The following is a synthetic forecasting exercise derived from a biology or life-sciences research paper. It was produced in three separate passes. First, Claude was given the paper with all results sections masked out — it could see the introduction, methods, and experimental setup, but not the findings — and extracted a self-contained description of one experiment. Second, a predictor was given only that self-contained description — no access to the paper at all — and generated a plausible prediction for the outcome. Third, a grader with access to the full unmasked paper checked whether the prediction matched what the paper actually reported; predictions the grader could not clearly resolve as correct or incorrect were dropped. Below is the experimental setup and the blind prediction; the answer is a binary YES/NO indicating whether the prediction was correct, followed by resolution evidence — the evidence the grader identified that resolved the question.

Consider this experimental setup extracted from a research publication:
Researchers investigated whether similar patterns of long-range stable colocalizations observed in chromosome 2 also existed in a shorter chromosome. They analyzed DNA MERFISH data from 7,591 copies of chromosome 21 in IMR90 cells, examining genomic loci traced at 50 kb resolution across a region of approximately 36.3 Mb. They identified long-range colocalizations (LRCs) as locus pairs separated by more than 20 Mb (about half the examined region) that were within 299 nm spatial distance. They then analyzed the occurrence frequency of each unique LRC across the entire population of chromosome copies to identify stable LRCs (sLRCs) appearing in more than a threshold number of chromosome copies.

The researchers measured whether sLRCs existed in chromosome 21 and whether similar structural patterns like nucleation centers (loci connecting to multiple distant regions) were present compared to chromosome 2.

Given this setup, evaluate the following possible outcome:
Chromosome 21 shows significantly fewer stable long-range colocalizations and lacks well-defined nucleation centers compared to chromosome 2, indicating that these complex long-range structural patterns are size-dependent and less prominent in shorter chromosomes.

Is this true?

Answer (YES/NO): NO